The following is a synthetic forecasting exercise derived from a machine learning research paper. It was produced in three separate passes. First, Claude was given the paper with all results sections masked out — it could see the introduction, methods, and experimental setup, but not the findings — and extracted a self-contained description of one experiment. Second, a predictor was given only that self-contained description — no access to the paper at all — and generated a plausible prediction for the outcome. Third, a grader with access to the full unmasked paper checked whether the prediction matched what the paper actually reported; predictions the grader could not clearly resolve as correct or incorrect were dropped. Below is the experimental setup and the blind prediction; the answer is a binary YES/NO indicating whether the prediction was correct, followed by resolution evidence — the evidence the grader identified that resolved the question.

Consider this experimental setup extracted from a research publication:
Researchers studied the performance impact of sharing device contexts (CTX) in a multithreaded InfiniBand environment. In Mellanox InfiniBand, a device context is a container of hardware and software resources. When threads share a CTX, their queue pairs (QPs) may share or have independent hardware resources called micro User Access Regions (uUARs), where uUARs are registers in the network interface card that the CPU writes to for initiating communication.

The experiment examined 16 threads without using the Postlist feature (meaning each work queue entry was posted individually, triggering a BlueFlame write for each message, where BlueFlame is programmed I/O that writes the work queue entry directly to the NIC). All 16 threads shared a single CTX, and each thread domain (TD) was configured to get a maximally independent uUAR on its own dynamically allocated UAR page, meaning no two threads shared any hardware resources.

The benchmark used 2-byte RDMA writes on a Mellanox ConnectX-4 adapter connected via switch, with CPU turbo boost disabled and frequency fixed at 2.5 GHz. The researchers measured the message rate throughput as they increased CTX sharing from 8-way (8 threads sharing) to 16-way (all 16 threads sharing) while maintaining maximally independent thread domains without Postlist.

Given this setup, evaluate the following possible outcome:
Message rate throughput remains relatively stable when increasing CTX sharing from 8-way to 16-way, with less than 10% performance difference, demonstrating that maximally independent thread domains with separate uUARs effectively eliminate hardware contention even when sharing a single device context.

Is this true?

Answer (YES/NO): NO